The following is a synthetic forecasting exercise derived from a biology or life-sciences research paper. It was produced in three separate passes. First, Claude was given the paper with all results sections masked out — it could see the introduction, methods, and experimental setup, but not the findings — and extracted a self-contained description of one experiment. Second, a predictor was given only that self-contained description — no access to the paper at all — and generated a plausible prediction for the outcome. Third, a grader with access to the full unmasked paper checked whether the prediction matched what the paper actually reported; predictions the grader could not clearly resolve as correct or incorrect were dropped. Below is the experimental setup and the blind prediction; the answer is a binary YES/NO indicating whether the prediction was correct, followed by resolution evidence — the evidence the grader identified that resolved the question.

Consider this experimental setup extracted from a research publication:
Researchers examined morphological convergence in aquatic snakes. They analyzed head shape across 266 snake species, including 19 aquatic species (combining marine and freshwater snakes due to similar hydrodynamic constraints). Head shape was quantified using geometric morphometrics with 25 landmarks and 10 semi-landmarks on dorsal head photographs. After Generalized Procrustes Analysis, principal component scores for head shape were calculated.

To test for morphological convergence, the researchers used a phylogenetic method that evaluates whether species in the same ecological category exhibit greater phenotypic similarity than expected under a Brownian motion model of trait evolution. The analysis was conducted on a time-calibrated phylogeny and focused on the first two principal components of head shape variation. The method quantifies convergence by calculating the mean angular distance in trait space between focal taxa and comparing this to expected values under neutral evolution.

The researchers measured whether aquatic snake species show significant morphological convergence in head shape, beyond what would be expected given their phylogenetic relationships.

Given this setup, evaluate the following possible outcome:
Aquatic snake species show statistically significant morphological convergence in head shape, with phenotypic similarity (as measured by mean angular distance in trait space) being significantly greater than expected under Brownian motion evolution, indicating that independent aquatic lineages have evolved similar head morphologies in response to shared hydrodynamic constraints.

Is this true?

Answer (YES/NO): YES